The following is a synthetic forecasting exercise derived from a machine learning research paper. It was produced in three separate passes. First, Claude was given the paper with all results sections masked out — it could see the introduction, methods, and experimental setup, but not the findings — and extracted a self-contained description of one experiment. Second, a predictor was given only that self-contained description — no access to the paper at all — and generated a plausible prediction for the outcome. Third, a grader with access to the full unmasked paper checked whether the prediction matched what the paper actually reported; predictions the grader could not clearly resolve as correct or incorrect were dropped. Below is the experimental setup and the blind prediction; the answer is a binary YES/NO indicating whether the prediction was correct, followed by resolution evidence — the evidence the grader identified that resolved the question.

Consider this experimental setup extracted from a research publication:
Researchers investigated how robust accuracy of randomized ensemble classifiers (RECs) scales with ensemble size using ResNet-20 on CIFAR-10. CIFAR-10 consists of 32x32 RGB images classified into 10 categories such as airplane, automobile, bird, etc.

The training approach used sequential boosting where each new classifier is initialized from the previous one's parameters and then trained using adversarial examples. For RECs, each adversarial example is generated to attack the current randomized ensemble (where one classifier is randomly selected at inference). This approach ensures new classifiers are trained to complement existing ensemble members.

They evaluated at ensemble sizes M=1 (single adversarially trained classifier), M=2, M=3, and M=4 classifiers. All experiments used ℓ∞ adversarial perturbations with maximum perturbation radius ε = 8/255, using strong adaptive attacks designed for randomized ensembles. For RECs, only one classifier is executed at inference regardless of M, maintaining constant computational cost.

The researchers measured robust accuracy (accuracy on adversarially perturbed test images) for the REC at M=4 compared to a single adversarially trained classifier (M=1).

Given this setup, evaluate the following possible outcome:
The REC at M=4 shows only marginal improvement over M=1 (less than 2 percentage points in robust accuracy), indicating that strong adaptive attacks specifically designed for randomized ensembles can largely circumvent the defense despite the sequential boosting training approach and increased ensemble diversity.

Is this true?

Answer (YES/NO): NO